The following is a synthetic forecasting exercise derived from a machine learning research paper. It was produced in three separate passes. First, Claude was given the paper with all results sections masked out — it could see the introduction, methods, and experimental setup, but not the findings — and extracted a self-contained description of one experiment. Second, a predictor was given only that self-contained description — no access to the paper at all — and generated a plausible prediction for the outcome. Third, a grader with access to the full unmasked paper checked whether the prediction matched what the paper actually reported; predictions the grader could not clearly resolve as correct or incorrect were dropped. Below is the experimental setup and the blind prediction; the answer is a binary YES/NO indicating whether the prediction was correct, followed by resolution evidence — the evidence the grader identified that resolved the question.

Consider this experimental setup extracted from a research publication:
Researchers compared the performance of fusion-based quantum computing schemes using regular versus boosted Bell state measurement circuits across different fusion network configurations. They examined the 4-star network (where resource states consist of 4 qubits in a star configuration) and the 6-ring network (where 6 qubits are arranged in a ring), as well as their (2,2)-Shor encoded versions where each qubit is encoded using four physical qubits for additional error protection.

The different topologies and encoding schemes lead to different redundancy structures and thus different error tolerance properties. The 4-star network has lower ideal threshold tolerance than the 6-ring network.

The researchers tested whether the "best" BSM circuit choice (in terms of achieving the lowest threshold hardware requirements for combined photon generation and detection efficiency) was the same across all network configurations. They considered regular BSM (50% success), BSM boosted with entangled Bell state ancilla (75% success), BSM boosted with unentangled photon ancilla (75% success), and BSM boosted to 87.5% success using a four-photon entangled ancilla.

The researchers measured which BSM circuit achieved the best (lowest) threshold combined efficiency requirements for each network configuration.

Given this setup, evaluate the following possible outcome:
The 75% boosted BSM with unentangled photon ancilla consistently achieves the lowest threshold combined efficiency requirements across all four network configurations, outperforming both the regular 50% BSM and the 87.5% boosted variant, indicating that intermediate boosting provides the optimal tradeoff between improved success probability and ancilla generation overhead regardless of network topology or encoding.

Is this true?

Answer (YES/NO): NO